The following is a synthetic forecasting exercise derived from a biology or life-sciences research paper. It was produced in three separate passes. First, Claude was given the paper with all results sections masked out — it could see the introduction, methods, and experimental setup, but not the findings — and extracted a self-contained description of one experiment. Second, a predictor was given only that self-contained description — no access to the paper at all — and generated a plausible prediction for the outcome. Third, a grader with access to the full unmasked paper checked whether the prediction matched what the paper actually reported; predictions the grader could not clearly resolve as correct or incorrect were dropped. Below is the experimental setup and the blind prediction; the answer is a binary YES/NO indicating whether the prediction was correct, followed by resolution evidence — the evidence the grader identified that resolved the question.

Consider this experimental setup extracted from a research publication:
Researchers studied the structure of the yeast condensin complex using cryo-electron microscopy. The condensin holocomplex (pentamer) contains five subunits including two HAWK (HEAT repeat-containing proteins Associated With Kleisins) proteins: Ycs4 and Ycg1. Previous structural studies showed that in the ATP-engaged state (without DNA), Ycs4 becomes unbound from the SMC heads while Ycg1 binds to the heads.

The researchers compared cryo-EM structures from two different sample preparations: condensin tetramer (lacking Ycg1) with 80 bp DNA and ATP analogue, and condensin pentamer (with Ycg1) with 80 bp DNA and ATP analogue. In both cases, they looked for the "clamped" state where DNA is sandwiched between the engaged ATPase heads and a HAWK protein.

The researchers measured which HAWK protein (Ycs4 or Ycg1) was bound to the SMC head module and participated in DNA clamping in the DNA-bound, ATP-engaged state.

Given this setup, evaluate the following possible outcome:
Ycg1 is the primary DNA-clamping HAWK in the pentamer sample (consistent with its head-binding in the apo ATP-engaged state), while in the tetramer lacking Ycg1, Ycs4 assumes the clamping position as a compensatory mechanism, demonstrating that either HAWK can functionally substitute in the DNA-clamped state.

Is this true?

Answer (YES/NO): NO